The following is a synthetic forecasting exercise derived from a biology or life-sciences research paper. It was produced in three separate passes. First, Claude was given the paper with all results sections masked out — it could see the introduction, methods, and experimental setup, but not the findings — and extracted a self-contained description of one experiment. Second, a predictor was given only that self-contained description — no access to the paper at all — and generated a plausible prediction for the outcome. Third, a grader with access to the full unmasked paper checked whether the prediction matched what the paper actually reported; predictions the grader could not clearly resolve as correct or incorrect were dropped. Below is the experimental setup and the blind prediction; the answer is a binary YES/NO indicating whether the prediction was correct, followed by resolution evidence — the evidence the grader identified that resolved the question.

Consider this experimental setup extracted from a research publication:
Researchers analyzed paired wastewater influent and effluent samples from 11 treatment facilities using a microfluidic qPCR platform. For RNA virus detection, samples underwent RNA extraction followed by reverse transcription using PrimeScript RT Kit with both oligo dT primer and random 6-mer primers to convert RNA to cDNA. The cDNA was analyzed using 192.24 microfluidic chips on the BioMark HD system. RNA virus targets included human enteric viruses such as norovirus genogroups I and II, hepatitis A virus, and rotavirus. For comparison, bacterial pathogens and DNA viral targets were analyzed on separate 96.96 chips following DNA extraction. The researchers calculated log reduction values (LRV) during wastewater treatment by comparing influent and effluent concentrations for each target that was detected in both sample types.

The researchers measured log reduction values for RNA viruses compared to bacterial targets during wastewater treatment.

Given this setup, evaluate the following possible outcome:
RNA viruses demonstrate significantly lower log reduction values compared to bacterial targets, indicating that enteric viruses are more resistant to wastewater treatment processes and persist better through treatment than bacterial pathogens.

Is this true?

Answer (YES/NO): NO